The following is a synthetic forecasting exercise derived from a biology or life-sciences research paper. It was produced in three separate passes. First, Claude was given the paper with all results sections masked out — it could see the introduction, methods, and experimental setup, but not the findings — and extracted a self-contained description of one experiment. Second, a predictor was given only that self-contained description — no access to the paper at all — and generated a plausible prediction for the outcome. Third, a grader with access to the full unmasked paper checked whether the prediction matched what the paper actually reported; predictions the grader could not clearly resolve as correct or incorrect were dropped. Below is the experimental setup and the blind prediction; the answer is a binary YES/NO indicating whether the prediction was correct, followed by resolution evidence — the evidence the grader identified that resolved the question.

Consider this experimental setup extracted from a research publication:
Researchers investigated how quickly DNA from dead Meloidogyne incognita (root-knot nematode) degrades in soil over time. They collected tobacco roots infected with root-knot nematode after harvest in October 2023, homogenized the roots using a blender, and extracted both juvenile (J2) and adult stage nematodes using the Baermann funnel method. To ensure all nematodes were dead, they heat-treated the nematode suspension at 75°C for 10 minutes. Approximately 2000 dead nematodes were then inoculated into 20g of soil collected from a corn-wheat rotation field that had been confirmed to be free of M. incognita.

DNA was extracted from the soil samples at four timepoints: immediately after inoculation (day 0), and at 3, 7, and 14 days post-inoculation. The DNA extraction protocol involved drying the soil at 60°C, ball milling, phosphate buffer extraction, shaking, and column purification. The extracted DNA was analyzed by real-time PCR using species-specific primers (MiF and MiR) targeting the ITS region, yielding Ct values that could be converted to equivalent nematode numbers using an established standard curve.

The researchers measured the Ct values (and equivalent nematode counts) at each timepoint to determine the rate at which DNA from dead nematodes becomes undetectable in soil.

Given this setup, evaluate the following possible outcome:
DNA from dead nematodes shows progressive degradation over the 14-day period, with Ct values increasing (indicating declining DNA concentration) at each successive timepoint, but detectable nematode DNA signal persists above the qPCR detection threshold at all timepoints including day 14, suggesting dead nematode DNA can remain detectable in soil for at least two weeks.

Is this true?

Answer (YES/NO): NO